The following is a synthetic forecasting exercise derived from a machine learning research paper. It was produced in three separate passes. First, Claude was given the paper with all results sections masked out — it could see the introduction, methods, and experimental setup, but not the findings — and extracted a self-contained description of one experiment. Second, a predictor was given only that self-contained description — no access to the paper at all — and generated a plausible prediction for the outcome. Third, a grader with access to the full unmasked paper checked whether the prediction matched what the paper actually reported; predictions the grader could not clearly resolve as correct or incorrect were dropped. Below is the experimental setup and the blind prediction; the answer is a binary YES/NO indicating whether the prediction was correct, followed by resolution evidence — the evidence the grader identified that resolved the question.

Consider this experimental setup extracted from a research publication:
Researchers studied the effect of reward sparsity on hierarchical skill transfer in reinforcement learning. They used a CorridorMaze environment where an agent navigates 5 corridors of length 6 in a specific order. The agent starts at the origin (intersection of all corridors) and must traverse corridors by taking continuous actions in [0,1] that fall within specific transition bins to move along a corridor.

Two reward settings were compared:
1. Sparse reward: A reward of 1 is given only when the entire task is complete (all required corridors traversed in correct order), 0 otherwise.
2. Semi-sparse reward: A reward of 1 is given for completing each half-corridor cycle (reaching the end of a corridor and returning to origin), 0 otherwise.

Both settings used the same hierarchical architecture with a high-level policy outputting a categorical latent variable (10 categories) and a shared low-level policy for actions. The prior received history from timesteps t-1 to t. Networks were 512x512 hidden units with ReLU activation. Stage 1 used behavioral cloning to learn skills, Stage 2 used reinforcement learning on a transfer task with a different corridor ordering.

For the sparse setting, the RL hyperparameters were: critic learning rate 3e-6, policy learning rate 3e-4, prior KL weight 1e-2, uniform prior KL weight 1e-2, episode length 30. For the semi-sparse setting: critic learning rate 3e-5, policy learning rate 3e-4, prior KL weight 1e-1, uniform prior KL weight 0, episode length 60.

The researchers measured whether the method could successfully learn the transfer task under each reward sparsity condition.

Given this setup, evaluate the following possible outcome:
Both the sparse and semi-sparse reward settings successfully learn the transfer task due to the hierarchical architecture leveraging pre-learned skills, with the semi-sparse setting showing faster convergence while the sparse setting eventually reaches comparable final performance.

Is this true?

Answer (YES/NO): NO